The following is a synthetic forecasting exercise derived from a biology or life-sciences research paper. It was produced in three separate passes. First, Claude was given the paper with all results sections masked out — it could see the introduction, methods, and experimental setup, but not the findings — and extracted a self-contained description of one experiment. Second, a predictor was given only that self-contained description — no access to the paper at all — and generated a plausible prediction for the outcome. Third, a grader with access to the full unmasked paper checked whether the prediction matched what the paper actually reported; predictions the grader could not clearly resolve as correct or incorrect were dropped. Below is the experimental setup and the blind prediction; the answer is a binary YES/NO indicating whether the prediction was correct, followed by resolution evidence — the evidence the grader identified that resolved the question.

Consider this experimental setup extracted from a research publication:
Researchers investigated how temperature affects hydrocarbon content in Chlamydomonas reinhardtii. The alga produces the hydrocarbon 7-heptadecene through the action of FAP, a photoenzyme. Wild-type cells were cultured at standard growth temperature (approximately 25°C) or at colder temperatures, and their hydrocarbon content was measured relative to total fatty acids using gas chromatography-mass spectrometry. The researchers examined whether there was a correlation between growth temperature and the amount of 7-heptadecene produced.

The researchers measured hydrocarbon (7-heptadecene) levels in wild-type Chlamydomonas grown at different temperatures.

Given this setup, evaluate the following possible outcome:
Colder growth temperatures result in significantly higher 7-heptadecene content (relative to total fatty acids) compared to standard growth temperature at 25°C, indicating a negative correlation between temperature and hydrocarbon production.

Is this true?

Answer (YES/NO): YES